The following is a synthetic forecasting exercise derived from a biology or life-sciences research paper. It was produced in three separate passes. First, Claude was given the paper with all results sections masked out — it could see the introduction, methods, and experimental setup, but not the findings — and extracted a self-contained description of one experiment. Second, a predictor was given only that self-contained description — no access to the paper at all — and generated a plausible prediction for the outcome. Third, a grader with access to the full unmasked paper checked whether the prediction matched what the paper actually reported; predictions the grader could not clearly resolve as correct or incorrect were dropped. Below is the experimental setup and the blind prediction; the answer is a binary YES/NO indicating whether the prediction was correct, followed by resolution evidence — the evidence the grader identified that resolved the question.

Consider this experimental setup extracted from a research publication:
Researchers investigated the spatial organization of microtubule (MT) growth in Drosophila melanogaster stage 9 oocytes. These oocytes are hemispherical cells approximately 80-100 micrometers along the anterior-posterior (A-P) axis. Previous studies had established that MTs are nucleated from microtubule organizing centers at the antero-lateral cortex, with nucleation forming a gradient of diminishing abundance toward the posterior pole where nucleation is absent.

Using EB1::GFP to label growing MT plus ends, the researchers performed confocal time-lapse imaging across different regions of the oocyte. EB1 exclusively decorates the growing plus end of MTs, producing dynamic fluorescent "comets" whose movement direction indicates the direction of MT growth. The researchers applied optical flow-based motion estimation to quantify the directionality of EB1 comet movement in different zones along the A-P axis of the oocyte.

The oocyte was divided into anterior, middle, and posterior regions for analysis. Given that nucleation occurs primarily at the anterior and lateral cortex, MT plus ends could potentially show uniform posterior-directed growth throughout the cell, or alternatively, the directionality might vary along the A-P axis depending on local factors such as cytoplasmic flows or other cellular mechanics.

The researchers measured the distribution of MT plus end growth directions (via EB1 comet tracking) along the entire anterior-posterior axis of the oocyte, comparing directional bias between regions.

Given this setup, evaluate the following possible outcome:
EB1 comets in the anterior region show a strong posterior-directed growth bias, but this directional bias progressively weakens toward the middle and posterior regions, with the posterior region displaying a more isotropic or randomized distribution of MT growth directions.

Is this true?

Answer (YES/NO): NO